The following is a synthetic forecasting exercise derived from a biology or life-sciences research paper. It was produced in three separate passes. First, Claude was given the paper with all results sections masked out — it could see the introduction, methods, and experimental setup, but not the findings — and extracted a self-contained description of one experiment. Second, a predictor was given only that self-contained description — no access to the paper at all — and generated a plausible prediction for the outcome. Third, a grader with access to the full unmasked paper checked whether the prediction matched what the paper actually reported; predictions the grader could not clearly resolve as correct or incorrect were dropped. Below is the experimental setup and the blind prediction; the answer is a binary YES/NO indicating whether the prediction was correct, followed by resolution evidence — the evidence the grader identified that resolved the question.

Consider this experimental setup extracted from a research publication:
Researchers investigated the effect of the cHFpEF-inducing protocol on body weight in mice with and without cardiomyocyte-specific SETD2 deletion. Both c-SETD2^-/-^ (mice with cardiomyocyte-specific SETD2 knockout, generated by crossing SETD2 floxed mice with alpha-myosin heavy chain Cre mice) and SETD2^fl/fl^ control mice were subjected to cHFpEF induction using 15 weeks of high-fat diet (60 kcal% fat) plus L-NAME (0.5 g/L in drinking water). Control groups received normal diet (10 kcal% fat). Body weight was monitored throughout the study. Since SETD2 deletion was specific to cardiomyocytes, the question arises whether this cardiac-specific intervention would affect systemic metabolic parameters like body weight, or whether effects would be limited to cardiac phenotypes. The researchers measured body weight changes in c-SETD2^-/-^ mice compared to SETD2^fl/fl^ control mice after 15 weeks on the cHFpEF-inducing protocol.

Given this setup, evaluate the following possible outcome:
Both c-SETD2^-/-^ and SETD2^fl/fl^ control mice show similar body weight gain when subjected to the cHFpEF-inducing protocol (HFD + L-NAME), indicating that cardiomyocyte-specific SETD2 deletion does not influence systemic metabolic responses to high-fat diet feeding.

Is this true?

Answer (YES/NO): YES